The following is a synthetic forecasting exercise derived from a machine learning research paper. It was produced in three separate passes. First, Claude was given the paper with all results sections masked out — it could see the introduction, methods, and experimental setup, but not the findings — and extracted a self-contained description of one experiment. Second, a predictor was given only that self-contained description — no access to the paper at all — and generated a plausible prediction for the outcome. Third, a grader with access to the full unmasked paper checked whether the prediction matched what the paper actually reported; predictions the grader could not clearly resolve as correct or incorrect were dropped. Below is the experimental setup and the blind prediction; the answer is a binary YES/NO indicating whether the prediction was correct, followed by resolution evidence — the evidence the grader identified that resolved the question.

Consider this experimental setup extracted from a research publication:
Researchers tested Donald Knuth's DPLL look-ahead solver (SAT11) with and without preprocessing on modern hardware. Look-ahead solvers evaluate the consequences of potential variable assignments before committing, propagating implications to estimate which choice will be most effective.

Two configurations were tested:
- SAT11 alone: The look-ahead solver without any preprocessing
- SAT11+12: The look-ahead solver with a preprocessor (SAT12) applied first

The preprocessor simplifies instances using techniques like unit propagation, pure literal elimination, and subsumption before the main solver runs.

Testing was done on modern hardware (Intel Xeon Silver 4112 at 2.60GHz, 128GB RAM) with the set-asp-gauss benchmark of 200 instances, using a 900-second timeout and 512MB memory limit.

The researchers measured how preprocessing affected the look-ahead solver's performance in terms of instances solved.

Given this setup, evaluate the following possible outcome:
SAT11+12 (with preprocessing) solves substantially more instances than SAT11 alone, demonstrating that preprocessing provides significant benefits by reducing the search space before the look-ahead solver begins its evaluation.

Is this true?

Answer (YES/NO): NO